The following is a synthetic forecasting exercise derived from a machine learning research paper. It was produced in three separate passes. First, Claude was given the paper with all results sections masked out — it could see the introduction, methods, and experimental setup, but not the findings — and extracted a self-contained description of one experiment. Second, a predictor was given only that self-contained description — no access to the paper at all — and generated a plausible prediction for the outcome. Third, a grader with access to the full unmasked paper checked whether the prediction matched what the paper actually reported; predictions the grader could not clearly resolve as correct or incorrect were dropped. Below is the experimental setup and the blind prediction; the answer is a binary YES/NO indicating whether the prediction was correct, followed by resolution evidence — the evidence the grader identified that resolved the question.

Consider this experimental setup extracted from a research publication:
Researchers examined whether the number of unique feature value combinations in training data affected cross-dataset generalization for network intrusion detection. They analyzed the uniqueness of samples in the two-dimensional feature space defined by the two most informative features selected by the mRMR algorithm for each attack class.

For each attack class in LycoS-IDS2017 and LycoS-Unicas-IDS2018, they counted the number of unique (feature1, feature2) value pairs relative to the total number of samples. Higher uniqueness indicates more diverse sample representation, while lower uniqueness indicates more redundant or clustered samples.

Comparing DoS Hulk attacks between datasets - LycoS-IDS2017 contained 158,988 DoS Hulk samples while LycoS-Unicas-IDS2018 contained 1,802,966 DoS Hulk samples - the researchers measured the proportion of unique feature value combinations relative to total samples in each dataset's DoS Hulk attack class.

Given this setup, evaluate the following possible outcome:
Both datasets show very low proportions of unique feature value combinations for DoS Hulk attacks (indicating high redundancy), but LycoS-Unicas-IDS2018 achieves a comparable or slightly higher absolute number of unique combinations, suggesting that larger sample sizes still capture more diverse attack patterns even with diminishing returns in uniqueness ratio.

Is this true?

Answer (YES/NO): NO